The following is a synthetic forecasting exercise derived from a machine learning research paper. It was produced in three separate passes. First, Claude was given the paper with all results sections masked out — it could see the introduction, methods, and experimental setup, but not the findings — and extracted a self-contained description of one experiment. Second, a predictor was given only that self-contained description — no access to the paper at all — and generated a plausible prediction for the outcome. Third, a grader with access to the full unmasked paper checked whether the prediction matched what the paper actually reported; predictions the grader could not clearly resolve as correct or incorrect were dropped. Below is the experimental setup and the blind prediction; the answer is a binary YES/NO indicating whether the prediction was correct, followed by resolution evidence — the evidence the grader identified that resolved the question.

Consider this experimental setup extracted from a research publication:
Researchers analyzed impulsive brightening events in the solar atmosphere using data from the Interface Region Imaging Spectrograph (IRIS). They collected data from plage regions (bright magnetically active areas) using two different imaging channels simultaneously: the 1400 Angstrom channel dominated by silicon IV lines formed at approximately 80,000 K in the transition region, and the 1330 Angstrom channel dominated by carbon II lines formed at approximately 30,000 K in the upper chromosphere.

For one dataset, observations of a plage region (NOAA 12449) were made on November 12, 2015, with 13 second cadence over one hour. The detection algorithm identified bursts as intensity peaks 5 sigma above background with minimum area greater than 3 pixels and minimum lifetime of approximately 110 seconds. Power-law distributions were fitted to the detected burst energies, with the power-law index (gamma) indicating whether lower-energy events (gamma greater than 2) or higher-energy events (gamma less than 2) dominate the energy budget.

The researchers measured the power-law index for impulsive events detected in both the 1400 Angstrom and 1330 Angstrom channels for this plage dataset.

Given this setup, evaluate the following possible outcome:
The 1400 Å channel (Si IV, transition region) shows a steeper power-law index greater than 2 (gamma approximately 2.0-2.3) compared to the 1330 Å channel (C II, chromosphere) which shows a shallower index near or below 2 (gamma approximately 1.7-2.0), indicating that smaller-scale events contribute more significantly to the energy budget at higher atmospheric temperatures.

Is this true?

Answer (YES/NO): NO